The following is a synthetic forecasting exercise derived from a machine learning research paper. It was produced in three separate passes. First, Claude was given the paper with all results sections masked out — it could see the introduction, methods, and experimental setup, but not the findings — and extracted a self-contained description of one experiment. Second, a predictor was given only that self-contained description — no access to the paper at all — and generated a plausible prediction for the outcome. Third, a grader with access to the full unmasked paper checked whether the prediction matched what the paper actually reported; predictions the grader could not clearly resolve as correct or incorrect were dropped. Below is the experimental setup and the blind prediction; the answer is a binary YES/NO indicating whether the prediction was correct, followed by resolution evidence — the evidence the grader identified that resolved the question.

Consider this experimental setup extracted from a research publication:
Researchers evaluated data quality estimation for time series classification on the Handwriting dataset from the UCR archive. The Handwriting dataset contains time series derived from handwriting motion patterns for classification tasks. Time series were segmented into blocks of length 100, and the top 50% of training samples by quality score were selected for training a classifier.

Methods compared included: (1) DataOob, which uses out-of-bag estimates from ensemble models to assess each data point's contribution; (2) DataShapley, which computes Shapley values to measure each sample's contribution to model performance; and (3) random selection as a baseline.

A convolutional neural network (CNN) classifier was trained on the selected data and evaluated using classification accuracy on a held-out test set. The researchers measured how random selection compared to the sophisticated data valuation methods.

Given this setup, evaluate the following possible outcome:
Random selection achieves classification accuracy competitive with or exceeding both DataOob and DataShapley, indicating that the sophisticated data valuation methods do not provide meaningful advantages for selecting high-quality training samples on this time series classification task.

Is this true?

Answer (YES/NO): NO